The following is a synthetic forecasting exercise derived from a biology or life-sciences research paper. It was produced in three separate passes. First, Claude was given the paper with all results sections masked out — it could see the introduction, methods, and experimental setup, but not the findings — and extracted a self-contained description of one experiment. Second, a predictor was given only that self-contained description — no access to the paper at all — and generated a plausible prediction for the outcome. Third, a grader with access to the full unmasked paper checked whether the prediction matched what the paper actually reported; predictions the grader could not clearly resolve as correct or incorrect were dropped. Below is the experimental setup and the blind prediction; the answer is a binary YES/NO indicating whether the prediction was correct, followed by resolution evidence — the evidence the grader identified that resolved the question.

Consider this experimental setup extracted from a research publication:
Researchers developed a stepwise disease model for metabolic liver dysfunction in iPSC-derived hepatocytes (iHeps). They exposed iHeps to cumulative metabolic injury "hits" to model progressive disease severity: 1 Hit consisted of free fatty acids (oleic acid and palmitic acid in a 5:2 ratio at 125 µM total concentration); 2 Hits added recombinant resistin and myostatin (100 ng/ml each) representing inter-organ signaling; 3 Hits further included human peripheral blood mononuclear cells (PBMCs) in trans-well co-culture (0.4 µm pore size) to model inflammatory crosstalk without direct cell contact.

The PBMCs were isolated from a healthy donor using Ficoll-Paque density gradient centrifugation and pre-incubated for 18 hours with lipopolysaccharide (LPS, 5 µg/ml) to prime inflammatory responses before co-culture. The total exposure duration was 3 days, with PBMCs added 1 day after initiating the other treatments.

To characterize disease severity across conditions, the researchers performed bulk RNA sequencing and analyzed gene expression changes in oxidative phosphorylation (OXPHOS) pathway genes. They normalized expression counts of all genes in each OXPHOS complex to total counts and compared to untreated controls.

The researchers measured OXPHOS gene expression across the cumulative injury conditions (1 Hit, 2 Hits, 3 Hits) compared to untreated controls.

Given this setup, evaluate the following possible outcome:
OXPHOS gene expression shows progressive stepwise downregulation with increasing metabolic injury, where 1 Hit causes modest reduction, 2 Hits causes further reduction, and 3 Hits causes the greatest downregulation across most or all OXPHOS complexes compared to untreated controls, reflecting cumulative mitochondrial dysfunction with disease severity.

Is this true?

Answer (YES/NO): NO